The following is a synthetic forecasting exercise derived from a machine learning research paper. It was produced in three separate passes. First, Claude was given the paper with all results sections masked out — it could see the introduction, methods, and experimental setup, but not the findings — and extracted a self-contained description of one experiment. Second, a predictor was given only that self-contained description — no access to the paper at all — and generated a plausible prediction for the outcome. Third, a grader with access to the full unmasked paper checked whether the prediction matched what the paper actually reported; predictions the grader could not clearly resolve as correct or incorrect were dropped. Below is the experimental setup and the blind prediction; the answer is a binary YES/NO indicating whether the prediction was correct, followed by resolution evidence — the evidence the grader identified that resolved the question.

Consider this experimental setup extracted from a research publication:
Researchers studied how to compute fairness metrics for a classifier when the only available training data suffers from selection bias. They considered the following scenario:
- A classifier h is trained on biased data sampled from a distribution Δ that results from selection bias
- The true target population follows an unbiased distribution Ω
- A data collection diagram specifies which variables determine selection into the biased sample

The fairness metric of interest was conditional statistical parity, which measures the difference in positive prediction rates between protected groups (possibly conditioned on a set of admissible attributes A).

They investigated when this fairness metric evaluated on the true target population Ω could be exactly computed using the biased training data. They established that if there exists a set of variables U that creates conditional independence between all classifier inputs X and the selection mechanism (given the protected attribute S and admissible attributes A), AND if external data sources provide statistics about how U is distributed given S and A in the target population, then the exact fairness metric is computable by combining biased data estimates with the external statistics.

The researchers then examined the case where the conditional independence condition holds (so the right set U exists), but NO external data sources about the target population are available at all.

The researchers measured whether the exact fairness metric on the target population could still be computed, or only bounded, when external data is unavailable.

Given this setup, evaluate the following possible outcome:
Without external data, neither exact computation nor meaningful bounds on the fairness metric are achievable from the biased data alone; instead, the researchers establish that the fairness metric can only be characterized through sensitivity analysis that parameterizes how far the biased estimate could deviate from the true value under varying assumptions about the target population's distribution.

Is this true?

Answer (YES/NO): NO